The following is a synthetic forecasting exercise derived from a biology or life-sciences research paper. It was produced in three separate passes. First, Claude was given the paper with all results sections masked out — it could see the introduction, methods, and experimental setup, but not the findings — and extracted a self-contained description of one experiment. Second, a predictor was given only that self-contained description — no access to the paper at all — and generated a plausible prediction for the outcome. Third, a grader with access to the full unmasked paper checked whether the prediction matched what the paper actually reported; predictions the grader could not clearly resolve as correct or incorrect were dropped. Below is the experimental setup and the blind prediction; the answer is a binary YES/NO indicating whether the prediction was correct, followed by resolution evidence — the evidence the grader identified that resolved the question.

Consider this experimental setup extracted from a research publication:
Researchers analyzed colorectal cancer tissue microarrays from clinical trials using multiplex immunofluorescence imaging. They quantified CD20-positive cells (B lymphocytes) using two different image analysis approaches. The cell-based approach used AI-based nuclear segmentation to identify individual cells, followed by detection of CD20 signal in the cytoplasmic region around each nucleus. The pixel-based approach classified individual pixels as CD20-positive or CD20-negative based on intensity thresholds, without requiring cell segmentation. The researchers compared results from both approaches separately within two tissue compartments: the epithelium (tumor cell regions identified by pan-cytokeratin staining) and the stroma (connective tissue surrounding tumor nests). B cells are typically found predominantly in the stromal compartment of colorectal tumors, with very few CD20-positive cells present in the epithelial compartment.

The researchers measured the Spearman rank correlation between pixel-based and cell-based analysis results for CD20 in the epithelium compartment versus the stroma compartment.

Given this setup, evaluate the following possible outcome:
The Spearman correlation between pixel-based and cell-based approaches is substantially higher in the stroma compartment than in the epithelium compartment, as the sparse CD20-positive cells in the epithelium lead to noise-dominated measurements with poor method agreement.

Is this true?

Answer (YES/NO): YES